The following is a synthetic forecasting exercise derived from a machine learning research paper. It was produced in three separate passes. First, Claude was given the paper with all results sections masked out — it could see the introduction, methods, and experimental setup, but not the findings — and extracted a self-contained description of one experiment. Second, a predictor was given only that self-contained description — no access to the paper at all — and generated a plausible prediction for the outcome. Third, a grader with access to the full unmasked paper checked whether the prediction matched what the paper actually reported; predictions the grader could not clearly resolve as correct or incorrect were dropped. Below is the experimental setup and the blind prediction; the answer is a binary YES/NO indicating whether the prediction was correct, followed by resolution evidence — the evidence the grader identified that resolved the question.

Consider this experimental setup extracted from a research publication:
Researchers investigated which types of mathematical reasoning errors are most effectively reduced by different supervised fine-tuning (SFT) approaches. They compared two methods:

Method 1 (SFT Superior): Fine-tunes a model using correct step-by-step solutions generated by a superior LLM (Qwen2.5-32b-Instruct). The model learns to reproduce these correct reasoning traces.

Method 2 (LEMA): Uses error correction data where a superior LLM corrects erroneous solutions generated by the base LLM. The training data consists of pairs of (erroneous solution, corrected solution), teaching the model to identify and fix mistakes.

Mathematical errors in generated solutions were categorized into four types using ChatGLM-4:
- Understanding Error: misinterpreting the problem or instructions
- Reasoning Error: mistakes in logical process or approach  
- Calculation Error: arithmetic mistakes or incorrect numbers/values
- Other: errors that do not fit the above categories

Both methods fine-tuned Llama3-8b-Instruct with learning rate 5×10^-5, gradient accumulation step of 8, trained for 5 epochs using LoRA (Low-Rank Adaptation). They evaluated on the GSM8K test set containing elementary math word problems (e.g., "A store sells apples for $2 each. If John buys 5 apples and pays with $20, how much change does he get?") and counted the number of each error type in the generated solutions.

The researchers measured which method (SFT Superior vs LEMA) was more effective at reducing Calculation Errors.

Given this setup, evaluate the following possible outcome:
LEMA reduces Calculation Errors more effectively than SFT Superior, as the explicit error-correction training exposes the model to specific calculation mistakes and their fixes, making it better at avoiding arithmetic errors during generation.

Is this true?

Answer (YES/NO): YES